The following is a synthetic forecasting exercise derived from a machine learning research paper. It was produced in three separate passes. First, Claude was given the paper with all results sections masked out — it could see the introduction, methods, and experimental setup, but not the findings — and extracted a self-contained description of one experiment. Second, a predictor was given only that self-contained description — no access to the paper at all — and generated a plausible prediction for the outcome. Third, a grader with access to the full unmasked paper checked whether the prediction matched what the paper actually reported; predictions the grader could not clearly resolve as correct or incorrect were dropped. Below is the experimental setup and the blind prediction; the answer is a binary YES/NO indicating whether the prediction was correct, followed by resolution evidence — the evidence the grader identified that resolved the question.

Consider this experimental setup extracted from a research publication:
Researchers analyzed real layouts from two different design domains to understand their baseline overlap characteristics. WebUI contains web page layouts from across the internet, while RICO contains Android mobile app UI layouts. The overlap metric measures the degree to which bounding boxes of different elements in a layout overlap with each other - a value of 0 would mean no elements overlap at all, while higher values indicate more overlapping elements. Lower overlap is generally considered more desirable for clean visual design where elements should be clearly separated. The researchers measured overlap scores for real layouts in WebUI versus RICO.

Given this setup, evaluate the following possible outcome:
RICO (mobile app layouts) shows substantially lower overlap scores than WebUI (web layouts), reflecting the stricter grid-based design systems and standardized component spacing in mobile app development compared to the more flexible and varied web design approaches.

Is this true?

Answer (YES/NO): NO